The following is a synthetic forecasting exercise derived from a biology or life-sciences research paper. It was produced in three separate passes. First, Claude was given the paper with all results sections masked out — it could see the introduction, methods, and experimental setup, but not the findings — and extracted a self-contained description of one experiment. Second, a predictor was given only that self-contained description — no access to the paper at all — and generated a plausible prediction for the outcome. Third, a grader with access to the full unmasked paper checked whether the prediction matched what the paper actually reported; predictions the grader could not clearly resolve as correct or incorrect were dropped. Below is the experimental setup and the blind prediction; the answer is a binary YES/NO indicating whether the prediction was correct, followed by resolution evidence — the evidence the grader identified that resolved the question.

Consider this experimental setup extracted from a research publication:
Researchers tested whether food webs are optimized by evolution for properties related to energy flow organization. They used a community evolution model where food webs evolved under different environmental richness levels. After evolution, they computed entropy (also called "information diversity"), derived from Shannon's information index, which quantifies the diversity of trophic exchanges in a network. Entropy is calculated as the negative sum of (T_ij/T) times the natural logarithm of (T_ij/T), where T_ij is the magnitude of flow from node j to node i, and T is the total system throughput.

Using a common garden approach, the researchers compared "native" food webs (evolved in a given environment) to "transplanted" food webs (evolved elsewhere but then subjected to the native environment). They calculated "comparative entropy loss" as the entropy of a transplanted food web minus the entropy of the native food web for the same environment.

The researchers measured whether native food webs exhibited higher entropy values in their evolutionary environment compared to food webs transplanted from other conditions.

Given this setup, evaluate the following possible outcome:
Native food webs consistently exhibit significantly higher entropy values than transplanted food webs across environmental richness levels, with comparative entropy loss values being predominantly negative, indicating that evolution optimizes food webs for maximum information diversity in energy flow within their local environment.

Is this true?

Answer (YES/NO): YES